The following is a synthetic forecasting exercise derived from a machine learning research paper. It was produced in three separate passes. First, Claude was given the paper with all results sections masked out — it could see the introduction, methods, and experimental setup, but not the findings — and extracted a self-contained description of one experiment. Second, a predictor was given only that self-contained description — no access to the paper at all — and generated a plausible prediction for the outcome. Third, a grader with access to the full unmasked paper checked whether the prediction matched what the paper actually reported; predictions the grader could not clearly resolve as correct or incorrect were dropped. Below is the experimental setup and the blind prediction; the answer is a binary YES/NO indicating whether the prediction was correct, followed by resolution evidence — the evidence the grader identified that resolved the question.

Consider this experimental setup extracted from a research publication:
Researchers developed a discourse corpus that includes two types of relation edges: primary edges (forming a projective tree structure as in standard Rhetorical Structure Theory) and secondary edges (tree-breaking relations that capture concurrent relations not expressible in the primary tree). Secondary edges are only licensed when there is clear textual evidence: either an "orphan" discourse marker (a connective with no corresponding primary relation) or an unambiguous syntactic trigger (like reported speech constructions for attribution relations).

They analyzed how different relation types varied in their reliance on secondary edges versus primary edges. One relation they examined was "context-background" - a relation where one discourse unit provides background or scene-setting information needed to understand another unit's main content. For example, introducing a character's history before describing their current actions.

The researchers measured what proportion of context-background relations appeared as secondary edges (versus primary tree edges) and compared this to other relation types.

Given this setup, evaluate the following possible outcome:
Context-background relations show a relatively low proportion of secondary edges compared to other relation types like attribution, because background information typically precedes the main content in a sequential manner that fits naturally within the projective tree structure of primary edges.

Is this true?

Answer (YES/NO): YES